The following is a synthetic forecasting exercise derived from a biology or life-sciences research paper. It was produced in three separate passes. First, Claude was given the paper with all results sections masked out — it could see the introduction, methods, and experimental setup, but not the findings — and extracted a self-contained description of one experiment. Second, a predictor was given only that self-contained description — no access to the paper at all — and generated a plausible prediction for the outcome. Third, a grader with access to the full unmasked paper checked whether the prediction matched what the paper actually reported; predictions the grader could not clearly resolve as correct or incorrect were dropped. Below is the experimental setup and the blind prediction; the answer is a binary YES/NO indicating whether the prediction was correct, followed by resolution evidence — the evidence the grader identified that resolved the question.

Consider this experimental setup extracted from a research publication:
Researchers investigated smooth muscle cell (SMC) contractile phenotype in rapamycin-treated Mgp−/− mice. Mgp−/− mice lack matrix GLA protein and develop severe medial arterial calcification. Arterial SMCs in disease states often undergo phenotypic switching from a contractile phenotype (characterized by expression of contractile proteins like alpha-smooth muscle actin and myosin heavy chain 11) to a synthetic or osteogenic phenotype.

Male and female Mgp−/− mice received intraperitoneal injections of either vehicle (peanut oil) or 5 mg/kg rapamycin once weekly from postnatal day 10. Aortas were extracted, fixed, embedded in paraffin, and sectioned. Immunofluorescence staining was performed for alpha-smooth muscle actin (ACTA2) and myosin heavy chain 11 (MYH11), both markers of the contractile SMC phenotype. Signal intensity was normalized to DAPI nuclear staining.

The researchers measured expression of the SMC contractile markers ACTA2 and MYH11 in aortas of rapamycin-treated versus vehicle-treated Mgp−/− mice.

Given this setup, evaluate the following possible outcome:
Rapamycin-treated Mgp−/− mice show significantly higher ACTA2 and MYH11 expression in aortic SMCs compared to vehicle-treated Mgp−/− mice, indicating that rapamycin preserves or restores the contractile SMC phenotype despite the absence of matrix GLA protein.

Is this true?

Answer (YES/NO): NO